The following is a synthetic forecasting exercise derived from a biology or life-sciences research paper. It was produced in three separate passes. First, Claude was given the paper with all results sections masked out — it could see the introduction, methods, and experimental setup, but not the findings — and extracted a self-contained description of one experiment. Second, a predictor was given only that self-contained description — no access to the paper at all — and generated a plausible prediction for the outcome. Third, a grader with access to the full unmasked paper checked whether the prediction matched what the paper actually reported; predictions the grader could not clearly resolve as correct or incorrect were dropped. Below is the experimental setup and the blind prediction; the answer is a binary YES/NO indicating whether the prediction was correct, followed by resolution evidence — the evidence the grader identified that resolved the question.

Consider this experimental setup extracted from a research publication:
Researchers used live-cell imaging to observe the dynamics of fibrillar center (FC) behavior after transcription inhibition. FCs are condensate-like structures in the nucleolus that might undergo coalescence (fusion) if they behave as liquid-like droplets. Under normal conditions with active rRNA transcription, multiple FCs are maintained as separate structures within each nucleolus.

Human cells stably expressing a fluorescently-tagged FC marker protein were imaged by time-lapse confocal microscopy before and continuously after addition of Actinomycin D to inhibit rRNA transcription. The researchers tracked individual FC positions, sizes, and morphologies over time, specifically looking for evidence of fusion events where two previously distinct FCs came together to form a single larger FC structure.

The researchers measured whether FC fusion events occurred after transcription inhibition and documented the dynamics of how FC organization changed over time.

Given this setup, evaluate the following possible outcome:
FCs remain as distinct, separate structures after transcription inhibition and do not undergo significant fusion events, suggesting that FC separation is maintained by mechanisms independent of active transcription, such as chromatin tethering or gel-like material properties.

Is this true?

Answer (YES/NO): NO